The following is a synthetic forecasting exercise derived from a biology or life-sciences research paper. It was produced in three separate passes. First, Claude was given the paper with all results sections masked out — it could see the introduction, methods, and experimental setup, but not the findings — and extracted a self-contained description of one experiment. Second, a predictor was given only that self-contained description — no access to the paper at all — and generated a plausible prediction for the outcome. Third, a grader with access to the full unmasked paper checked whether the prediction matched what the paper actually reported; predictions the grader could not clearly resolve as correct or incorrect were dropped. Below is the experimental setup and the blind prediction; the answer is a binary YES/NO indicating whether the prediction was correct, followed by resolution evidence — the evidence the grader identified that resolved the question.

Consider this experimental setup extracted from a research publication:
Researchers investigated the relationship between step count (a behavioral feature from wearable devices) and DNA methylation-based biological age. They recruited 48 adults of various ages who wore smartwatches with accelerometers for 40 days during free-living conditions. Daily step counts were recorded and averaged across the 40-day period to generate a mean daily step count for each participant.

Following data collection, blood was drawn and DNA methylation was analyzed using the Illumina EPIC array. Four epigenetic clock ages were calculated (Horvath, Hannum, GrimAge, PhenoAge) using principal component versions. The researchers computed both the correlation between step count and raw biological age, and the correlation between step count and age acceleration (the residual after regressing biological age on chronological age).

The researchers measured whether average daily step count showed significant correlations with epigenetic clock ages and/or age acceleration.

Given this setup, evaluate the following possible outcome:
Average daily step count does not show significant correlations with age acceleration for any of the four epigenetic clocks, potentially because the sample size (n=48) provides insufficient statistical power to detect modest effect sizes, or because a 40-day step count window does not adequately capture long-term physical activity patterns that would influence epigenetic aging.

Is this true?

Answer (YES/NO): YES